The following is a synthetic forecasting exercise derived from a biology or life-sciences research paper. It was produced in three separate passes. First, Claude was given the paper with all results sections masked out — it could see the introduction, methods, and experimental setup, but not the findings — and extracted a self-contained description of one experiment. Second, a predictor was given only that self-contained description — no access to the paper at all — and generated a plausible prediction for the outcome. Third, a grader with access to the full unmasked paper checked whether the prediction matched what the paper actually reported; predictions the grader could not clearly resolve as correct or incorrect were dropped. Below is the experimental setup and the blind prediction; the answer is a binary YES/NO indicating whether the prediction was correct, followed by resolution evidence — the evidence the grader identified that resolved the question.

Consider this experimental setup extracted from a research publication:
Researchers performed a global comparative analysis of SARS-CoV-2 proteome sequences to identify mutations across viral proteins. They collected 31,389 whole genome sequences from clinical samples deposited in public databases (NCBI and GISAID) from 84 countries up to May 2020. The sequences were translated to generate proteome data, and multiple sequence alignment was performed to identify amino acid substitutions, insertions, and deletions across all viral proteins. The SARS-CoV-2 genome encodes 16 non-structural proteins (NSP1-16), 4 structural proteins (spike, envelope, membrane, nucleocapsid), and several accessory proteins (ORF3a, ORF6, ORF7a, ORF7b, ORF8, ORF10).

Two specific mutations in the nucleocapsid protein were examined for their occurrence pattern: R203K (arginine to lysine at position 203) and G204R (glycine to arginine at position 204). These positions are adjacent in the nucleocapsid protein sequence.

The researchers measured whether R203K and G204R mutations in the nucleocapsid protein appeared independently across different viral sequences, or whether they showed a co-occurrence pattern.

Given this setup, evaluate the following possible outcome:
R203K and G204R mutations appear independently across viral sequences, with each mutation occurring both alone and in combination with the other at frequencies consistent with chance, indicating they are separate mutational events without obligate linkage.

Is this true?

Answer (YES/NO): NO